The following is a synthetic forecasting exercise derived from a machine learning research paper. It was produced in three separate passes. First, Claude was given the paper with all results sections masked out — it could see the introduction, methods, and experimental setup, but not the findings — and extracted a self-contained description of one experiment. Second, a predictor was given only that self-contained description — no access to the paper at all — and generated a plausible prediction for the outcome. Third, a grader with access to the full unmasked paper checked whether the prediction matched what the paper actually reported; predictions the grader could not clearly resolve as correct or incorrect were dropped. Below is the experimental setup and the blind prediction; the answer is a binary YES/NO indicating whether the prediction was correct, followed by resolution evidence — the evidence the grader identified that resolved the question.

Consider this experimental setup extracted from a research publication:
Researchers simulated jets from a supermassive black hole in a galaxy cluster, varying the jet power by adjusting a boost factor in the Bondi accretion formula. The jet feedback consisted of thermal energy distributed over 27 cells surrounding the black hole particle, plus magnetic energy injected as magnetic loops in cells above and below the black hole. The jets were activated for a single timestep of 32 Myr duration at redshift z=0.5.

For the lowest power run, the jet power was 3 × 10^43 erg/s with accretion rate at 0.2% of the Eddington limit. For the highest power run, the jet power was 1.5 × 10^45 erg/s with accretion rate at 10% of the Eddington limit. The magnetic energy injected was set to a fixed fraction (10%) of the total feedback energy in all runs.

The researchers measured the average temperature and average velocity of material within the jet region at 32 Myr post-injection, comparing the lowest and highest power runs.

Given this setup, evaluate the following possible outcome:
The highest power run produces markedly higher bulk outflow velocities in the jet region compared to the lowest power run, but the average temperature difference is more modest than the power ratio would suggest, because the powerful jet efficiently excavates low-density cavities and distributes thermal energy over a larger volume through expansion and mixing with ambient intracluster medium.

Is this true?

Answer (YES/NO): NO